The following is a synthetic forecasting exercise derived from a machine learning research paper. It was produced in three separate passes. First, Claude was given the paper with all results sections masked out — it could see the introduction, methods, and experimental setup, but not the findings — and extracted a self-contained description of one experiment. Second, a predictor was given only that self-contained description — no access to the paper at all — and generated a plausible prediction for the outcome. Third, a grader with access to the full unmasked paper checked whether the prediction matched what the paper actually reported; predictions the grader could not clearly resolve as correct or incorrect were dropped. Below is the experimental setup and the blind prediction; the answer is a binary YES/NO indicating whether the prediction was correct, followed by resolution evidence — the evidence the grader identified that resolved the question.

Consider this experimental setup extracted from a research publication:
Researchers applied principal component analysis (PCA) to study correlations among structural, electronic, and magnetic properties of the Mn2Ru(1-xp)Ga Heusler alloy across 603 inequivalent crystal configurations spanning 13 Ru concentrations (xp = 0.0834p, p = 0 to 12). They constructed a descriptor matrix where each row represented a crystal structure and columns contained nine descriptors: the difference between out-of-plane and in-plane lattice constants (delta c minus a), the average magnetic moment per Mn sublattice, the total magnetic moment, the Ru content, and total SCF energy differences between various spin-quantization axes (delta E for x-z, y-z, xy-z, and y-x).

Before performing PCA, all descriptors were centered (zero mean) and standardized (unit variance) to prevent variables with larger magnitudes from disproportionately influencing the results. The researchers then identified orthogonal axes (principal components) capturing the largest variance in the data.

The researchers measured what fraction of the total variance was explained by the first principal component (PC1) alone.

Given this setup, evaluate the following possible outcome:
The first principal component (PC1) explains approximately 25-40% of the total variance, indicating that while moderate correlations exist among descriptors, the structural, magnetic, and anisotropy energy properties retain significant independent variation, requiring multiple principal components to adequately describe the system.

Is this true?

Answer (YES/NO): YES